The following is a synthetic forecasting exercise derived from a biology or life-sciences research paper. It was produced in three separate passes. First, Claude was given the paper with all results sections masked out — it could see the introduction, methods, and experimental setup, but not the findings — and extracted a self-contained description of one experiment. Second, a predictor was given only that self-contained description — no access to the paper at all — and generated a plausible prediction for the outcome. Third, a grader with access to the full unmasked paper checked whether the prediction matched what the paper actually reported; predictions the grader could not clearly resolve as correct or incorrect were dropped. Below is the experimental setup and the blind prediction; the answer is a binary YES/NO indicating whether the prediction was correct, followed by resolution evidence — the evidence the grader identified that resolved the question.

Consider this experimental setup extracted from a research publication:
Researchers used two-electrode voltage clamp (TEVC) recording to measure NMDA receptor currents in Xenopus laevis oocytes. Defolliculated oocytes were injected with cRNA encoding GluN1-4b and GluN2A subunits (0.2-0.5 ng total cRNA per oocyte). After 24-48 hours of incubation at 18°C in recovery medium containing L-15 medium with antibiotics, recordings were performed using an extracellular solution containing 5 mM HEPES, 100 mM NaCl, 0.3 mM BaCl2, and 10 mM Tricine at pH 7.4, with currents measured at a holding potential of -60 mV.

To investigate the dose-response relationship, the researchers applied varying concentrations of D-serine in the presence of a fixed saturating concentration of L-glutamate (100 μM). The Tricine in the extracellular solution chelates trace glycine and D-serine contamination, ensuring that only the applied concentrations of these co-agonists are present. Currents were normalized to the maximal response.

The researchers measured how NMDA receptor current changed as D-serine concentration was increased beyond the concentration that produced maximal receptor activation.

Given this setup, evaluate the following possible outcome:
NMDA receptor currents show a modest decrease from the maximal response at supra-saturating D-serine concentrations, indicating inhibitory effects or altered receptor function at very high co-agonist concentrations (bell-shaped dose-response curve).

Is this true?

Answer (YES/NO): YES